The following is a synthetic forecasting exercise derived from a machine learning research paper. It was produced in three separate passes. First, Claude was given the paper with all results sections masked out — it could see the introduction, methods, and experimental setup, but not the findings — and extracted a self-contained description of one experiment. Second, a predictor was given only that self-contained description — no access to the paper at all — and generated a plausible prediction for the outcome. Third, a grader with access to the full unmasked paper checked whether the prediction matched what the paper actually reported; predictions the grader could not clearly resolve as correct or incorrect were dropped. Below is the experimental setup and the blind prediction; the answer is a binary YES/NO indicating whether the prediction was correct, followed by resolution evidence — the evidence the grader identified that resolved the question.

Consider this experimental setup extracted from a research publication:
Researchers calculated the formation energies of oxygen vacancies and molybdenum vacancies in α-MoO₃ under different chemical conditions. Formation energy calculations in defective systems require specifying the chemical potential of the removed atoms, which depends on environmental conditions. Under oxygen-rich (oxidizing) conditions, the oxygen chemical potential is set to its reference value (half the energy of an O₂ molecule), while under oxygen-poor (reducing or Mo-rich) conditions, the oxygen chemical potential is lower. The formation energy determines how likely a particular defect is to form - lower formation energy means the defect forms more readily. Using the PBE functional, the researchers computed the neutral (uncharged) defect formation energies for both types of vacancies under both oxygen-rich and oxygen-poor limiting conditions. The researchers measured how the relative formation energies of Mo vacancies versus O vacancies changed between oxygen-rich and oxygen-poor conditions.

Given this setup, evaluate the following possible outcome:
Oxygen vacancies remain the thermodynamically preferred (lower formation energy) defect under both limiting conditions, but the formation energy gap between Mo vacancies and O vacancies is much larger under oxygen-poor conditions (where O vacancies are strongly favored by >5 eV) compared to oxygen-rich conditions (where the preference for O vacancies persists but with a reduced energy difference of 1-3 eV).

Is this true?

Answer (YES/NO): YES